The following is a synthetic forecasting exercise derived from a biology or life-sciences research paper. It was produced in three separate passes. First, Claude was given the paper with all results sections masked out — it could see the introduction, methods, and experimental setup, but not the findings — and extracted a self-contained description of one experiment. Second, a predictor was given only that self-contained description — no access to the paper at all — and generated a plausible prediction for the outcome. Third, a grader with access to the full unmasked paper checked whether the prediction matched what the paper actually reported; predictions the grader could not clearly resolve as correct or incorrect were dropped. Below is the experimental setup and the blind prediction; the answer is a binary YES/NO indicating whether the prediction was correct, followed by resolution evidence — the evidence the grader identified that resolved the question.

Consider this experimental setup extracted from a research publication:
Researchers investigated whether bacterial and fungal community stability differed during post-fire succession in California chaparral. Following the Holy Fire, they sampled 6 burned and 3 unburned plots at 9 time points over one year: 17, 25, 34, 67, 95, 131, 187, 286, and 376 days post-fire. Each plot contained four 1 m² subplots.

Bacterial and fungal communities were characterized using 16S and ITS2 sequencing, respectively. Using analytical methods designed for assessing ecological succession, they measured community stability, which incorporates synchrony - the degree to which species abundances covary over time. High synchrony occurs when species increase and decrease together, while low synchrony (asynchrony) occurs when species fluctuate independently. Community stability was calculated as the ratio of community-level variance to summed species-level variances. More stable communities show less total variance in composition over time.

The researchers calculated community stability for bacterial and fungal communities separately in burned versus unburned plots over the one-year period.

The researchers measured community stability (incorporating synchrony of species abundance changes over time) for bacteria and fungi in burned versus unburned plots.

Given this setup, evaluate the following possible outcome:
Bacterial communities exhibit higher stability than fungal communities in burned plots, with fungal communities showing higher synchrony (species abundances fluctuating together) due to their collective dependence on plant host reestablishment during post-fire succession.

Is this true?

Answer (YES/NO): NO